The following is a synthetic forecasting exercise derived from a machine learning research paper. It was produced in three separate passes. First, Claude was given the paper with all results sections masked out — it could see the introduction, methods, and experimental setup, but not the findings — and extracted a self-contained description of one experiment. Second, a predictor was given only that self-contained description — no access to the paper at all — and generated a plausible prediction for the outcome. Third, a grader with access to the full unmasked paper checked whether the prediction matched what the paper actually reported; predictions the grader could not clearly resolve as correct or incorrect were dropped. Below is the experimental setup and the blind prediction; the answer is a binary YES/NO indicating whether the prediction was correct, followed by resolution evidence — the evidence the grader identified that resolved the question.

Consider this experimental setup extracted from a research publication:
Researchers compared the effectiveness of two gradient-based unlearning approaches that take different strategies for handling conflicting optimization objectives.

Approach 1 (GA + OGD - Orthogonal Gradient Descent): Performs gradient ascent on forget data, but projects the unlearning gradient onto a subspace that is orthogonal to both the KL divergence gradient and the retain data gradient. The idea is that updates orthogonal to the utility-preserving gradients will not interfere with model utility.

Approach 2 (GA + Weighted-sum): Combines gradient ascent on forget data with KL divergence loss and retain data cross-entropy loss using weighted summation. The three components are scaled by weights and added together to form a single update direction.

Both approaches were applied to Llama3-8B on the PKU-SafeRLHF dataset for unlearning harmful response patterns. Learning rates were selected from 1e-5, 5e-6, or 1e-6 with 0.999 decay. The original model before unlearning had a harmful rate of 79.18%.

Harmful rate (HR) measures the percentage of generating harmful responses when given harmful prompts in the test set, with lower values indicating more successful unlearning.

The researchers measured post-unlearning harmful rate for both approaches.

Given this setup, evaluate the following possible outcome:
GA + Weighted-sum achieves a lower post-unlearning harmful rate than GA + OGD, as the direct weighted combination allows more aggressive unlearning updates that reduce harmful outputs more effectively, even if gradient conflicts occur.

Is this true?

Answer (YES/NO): NO